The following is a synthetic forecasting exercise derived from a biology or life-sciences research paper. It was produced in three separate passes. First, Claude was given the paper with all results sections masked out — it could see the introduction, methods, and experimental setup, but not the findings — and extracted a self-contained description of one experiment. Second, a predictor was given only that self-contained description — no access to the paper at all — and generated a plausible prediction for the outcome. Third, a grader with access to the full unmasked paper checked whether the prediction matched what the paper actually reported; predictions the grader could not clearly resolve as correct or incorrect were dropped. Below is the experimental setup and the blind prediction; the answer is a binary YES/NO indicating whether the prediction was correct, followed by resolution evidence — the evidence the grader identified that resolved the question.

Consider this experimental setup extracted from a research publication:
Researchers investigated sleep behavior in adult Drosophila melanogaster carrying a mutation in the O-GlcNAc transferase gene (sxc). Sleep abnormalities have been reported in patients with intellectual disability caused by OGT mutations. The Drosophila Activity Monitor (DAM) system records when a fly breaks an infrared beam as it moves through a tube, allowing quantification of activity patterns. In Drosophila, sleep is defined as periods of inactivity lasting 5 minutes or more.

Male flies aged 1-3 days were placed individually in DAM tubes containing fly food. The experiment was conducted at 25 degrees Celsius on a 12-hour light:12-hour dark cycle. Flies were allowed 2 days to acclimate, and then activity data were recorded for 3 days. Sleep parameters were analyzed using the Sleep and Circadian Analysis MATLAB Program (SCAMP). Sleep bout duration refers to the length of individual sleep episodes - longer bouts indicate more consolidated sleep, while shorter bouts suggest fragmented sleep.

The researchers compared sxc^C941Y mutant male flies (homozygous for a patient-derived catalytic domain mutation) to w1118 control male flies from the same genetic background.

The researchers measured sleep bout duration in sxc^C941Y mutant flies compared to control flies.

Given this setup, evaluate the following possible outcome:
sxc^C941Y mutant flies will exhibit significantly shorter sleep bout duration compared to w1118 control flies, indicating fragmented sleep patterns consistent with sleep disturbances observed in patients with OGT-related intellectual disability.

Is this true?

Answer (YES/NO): YES